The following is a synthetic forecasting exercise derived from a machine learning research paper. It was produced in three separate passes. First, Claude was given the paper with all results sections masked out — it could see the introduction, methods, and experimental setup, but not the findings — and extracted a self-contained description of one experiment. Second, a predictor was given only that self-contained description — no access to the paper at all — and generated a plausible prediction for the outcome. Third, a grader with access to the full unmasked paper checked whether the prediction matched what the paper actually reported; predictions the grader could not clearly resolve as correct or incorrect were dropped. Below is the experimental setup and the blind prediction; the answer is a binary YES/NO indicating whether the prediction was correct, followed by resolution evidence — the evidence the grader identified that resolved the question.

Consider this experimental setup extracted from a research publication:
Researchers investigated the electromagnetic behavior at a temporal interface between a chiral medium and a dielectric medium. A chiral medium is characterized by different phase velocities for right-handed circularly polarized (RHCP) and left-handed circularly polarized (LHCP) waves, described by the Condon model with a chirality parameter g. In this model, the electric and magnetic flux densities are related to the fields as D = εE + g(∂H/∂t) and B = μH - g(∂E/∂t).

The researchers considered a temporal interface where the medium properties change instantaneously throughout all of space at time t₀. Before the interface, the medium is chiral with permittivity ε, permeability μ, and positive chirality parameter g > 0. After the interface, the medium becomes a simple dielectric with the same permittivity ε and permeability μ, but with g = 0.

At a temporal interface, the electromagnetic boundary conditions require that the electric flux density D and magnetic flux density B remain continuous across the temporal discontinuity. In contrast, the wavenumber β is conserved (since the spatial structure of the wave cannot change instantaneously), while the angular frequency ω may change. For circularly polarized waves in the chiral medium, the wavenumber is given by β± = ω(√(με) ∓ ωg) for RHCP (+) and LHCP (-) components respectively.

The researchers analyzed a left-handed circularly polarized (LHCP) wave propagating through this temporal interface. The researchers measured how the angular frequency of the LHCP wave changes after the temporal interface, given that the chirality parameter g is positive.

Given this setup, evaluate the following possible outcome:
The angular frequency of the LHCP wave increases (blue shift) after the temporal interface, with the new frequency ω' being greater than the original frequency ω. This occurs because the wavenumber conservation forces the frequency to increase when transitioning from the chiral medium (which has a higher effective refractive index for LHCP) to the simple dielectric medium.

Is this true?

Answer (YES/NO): YES